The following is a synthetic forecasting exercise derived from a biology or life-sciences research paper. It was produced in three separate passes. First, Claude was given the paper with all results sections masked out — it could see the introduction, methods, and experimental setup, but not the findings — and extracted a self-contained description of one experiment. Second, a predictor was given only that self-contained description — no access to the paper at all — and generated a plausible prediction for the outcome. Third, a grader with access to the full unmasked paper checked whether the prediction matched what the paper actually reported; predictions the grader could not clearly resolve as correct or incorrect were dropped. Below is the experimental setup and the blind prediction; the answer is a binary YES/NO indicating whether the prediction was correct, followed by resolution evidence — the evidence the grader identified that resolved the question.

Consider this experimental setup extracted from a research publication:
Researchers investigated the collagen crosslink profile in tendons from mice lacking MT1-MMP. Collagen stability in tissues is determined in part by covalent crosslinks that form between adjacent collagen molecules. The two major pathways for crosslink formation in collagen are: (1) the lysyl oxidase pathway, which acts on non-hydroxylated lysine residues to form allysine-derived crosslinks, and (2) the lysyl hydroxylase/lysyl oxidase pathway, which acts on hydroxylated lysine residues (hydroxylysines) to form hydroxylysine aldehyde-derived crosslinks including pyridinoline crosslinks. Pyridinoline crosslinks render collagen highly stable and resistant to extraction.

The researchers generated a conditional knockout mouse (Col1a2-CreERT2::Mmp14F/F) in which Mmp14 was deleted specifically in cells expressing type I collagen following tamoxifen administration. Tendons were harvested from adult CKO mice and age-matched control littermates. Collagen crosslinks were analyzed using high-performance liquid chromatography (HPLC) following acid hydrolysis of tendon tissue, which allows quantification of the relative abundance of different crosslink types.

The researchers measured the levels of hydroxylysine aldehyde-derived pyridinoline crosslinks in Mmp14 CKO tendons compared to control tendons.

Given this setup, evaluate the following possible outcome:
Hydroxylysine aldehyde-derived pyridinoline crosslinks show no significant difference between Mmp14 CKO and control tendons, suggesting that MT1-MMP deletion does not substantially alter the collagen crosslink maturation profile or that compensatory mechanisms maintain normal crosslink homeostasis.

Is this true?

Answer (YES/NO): NO